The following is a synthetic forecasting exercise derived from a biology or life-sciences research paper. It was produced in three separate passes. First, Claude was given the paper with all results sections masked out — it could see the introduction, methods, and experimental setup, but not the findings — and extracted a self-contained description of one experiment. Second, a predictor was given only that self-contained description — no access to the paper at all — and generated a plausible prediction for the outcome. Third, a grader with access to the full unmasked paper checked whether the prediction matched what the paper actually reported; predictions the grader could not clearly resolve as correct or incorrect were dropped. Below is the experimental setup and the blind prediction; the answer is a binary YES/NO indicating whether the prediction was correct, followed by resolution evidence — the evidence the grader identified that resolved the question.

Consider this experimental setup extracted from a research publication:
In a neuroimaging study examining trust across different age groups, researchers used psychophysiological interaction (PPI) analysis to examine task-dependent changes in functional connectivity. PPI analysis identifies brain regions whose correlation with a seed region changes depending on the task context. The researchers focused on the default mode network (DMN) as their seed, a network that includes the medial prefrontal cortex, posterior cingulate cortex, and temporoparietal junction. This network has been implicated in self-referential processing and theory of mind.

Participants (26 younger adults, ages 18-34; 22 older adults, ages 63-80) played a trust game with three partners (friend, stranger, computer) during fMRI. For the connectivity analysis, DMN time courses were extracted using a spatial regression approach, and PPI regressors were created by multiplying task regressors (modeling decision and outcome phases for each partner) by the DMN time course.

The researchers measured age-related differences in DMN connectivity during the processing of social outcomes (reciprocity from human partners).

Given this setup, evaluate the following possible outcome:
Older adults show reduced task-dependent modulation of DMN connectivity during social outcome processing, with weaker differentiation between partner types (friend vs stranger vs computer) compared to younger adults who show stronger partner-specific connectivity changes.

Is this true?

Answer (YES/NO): NO